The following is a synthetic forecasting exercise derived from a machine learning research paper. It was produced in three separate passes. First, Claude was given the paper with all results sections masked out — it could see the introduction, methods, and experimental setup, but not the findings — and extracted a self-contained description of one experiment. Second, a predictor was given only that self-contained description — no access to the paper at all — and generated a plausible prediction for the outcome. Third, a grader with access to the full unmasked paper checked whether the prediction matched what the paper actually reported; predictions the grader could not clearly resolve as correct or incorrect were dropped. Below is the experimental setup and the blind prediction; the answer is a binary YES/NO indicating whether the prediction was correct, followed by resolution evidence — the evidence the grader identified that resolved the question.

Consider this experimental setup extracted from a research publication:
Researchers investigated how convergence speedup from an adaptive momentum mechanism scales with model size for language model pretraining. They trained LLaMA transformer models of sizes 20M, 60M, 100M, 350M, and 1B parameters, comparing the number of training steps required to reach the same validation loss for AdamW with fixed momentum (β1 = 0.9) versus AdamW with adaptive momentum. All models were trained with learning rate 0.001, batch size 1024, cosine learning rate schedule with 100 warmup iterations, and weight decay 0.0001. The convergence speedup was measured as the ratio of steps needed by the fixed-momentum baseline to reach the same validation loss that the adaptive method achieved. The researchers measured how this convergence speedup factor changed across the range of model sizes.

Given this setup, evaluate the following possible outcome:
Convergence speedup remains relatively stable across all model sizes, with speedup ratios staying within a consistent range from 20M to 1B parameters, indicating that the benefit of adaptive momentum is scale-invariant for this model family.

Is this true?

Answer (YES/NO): NO